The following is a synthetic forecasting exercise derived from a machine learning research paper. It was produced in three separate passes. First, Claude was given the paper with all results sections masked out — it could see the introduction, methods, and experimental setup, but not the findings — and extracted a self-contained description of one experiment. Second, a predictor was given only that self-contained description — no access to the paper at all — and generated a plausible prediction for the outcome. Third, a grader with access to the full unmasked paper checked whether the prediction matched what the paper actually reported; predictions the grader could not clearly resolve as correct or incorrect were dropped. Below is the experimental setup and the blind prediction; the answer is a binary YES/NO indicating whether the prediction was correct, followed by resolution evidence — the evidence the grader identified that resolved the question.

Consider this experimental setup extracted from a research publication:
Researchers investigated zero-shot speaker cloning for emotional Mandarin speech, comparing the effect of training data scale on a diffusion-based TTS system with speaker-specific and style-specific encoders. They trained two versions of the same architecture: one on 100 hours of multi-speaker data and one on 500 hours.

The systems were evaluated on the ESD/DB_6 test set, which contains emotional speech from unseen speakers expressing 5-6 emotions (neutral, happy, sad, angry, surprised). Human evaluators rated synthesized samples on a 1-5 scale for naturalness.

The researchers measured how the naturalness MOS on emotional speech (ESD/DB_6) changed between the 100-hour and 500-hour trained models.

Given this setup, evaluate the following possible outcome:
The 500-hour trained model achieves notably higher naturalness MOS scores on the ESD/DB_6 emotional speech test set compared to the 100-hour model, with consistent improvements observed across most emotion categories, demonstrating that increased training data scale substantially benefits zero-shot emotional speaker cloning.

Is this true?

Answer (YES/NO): NO